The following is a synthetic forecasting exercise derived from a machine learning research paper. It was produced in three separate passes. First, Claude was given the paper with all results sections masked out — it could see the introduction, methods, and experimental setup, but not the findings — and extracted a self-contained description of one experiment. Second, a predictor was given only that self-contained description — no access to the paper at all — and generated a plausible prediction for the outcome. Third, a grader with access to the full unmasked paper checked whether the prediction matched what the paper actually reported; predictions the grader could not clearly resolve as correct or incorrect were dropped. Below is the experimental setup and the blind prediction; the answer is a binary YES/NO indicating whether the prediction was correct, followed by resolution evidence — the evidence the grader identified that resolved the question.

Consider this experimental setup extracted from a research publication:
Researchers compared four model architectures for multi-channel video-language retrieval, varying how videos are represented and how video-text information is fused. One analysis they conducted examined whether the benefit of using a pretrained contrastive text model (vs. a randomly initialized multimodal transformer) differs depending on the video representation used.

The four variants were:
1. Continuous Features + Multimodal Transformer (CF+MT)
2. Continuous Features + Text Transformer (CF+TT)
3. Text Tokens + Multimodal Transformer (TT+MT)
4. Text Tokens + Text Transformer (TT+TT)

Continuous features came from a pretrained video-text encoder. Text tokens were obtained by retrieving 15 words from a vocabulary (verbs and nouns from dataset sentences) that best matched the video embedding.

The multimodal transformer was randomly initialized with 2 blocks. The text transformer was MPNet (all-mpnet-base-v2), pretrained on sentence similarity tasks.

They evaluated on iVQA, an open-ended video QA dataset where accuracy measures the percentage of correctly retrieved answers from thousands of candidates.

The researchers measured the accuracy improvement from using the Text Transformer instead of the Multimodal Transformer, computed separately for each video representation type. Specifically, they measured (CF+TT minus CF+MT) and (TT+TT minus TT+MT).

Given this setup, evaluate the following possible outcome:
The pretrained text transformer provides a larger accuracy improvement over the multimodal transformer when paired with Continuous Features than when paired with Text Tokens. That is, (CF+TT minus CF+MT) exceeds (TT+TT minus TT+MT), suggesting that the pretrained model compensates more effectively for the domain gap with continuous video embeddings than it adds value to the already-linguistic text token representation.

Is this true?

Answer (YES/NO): NO